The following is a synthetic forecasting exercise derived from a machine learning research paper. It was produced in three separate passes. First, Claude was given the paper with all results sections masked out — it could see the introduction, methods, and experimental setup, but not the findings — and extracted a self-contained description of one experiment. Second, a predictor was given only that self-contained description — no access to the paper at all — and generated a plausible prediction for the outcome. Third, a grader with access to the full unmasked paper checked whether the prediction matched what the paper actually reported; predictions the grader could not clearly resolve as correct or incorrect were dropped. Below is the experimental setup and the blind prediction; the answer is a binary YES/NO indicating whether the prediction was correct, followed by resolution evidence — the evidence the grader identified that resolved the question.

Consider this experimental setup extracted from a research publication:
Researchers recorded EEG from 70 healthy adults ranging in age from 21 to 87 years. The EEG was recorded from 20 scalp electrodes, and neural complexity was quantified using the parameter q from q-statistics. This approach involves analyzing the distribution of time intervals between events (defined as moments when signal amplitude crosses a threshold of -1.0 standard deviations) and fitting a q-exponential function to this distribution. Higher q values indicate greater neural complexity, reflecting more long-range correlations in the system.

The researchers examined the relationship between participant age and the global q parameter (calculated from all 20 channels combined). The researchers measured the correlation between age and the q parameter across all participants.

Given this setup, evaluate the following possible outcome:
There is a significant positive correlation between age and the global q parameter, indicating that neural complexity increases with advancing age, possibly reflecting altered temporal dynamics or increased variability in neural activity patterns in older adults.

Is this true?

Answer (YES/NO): NO